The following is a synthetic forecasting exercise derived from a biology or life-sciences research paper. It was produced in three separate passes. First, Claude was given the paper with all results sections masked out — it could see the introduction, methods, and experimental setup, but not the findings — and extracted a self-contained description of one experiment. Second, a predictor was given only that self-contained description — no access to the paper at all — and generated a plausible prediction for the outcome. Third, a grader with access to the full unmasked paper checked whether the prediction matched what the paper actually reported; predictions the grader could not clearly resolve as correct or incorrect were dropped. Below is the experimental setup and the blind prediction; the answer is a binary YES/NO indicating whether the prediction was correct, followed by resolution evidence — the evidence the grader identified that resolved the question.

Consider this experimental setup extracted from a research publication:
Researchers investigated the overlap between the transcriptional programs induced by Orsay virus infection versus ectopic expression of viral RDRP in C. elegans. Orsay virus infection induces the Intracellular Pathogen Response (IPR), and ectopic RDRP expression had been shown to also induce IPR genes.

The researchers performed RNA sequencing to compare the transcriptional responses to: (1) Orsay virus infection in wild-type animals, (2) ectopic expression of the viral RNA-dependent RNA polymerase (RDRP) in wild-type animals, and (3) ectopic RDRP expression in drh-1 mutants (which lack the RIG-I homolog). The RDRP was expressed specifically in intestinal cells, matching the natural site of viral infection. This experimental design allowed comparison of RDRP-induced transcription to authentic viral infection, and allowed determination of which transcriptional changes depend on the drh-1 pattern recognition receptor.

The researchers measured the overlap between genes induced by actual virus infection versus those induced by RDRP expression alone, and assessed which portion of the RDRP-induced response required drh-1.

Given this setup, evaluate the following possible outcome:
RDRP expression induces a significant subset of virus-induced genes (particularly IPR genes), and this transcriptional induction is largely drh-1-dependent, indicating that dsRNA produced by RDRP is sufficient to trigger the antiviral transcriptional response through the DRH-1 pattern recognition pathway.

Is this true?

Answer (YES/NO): YES